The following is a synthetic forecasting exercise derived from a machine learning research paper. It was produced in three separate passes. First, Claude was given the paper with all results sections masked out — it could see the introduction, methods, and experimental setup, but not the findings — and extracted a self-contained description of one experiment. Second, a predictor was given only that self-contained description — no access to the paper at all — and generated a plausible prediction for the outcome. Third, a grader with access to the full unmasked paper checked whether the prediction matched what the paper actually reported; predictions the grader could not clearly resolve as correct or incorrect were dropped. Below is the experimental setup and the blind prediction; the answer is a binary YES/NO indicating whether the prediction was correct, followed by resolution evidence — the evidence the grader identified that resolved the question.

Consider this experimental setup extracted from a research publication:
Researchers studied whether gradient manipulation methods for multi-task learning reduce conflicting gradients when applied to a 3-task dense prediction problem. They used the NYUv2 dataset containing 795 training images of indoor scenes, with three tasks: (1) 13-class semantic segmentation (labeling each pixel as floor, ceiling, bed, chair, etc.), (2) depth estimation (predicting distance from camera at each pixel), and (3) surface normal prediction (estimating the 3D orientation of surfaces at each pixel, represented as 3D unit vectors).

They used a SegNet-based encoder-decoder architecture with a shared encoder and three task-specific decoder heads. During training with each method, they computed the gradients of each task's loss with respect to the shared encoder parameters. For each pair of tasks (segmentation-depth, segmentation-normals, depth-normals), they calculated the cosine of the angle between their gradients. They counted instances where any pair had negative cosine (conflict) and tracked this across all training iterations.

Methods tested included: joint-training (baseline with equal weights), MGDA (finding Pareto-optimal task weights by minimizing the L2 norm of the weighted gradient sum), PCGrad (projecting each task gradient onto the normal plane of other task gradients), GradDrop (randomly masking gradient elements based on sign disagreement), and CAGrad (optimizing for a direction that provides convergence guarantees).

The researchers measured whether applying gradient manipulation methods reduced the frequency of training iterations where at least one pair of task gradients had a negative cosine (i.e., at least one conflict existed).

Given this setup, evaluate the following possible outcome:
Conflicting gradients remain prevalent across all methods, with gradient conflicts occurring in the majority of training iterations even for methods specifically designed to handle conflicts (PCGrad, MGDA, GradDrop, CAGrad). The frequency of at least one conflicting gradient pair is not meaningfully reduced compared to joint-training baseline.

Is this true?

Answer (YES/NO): YES